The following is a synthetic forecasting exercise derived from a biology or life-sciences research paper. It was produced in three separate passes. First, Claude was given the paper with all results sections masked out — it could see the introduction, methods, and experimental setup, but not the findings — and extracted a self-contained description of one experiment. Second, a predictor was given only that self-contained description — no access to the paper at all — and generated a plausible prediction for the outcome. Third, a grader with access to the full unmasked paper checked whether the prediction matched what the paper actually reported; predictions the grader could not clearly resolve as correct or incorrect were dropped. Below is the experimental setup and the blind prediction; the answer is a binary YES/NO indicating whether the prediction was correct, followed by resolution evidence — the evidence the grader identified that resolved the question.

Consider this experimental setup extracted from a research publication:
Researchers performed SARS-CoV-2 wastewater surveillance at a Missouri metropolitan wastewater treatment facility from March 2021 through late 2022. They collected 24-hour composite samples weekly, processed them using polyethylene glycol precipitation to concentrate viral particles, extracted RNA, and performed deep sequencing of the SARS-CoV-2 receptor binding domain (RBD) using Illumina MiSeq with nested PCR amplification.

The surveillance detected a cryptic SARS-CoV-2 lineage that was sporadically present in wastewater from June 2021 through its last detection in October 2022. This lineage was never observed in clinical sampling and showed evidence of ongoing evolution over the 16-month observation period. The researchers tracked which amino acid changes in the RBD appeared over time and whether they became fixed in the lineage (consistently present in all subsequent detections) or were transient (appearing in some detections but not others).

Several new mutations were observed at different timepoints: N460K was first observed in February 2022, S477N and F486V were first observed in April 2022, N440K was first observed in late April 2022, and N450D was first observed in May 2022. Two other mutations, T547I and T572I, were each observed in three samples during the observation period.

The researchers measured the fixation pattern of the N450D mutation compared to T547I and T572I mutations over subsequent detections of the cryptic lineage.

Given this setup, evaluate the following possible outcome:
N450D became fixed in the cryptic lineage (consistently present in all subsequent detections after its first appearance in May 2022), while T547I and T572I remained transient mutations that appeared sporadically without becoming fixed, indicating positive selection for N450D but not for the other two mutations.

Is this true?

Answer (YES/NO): NO